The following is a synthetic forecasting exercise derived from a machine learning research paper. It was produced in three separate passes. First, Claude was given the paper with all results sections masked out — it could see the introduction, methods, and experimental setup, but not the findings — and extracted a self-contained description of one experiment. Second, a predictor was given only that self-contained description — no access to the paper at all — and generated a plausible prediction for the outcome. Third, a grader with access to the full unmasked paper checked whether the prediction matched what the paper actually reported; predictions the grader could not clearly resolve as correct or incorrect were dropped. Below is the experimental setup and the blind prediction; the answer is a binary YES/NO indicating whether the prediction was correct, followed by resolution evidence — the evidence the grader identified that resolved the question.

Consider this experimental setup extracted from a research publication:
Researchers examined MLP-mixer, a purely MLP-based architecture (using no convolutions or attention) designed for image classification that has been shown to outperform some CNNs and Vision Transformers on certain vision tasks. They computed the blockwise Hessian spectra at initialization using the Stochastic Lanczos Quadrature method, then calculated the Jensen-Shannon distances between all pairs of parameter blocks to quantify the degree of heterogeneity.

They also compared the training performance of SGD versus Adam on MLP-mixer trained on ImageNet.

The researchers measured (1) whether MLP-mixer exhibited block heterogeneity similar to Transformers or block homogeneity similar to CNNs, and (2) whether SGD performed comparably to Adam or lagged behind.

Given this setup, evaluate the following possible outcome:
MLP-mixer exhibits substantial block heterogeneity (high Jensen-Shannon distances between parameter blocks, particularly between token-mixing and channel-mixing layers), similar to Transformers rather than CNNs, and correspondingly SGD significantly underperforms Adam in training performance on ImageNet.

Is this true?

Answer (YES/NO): YES